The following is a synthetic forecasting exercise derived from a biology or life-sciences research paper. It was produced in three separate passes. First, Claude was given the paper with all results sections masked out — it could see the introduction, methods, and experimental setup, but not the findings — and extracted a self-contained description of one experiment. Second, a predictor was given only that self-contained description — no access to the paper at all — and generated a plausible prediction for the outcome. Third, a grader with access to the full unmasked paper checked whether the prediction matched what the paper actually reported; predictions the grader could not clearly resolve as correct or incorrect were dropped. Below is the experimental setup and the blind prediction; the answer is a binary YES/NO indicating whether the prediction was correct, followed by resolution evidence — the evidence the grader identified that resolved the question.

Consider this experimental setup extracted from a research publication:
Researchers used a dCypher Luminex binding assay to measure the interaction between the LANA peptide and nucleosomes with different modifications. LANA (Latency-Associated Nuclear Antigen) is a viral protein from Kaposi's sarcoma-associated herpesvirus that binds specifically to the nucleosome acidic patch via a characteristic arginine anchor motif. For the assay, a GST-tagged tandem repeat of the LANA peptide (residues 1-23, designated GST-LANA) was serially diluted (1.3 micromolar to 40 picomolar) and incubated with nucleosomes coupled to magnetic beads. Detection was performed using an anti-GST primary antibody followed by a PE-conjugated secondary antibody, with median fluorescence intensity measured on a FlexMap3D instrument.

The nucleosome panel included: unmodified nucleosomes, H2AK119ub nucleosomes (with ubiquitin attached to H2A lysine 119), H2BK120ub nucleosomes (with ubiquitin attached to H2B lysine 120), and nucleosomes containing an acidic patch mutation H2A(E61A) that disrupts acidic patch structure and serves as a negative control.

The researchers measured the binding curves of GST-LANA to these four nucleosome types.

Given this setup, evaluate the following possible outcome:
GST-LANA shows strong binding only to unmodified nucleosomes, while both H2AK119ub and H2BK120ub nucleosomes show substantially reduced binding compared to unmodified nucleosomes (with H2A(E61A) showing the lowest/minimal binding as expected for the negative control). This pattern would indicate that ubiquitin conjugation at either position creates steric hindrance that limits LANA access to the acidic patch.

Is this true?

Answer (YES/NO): NO